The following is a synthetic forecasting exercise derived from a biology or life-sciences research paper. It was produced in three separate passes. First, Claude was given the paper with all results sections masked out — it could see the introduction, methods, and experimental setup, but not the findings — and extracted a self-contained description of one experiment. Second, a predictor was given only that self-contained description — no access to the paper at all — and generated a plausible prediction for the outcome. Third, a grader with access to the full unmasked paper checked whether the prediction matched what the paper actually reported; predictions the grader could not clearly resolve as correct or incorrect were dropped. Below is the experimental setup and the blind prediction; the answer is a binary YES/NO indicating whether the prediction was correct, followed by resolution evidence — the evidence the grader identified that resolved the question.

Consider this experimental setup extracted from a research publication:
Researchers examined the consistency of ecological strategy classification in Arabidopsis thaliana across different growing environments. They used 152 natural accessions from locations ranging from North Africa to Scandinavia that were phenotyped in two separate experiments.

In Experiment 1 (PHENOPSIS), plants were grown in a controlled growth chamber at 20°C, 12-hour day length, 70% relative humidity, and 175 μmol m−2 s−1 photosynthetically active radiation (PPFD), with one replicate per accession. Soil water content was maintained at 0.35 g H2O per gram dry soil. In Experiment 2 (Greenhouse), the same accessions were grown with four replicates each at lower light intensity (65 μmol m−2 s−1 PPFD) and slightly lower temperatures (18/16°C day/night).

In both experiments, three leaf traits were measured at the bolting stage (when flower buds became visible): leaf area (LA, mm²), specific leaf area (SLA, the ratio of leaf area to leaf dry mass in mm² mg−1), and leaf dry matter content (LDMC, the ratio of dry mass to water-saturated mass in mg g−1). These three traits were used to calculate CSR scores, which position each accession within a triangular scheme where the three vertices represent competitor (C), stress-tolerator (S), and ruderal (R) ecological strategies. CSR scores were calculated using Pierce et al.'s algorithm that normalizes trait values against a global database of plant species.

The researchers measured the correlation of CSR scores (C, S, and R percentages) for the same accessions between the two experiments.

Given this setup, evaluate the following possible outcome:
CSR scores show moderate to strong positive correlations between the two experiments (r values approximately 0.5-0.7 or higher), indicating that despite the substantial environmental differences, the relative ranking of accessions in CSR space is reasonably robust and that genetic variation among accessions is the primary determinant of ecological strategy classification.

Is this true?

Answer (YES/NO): NO